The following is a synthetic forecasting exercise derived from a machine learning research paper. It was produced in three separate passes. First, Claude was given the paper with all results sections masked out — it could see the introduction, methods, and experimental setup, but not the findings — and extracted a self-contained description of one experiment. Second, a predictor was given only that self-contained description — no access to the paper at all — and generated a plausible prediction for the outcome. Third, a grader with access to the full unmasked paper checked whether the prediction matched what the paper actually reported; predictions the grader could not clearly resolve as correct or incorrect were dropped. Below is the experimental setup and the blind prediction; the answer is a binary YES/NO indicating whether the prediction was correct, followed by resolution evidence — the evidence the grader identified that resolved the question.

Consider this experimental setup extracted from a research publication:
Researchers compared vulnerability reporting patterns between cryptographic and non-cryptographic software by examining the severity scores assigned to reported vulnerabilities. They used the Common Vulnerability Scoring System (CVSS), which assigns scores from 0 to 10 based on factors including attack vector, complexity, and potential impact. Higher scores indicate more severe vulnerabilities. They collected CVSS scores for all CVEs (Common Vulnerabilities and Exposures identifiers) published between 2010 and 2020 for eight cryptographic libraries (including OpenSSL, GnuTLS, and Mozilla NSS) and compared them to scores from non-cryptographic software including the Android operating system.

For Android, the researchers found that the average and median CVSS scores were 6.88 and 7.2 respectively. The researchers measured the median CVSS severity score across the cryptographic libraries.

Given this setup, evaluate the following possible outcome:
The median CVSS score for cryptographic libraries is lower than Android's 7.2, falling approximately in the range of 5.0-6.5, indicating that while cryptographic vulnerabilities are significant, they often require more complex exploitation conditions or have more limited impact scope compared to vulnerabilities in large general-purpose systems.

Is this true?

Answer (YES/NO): YES